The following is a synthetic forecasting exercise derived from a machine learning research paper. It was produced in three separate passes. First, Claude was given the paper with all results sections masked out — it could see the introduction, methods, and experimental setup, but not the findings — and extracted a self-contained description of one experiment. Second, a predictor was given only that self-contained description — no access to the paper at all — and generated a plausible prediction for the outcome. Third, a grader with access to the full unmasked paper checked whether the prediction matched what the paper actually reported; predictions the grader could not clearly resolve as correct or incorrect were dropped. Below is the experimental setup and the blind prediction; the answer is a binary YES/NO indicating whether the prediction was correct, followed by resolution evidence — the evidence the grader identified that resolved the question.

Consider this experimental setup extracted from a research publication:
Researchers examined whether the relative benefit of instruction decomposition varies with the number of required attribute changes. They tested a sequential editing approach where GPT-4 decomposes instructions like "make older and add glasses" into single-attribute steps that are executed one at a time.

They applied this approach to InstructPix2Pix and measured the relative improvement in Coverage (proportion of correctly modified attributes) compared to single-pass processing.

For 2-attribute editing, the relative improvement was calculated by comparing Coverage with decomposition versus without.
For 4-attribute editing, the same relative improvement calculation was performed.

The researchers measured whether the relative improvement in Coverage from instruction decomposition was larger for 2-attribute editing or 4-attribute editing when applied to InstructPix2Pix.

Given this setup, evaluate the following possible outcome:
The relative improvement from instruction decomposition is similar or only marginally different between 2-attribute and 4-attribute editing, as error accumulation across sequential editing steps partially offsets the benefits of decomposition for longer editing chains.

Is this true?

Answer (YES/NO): NO